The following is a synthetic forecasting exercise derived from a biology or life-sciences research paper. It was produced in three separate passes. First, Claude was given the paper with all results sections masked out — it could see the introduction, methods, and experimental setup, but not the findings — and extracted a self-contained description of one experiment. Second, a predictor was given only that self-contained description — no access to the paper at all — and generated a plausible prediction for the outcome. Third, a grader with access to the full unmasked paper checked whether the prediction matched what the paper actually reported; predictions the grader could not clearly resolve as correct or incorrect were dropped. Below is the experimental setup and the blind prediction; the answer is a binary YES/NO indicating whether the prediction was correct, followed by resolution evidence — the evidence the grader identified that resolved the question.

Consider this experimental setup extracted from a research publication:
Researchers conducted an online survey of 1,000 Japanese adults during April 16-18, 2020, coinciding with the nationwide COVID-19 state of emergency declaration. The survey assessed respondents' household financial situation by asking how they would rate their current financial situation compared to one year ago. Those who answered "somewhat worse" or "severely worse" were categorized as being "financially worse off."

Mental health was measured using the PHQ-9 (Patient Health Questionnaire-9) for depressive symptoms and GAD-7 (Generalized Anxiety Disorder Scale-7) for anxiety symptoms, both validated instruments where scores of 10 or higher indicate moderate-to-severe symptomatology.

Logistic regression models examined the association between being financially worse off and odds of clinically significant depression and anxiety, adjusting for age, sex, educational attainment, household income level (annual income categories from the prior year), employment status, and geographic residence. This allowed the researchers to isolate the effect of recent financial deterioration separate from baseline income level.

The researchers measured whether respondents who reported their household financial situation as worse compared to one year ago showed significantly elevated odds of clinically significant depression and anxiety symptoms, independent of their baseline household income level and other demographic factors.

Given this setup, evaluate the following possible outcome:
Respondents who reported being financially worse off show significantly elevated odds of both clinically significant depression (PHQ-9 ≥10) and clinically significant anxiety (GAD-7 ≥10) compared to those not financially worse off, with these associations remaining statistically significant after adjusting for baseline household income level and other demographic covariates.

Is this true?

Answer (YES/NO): YES